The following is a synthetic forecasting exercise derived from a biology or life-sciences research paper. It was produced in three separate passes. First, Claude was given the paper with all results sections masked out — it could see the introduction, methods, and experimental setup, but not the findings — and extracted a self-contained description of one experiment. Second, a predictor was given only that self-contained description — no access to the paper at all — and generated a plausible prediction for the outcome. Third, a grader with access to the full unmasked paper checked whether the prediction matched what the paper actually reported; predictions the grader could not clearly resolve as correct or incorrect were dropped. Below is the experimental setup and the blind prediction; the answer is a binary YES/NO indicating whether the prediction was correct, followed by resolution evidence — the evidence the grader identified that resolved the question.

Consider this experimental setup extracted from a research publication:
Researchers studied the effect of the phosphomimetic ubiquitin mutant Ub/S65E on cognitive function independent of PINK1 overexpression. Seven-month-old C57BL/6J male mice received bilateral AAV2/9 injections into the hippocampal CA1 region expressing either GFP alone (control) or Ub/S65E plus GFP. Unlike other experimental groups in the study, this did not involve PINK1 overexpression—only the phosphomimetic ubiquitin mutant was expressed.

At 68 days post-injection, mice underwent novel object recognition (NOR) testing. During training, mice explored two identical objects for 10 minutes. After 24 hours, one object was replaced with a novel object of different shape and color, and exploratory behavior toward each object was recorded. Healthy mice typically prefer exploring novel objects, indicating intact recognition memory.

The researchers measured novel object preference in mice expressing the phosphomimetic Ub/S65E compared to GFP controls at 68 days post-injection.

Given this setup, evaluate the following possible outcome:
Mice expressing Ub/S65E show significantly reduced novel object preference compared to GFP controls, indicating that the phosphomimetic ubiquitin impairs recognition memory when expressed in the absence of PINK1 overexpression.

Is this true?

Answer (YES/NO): YES